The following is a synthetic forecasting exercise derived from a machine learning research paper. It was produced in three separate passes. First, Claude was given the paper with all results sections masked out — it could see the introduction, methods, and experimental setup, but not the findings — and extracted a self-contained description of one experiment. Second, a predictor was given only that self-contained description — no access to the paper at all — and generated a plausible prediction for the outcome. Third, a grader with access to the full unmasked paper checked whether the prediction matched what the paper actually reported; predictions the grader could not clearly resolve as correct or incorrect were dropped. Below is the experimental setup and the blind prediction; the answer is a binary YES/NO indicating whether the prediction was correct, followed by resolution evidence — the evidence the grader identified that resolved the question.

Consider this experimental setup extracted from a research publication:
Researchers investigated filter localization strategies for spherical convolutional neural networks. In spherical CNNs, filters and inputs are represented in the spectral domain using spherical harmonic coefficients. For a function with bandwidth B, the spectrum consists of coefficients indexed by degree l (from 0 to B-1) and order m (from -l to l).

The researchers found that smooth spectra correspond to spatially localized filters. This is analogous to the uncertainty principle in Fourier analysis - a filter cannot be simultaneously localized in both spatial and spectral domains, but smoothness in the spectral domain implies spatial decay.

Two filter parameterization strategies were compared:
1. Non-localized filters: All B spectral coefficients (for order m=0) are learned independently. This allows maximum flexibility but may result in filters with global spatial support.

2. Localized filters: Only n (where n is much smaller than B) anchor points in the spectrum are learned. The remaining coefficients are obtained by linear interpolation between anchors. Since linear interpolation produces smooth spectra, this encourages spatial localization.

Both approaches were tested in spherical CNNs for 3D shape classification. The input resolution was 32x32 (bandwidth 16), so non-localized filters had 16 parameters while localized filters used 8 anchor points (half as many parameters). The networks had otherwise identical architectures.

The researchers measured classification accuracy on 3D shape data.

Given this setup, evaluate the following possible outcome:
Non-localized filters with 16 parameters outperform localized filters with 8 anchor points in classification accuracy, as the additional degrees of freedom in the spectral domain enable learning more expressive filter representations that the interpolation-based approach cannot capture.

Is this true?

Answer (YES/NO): NO